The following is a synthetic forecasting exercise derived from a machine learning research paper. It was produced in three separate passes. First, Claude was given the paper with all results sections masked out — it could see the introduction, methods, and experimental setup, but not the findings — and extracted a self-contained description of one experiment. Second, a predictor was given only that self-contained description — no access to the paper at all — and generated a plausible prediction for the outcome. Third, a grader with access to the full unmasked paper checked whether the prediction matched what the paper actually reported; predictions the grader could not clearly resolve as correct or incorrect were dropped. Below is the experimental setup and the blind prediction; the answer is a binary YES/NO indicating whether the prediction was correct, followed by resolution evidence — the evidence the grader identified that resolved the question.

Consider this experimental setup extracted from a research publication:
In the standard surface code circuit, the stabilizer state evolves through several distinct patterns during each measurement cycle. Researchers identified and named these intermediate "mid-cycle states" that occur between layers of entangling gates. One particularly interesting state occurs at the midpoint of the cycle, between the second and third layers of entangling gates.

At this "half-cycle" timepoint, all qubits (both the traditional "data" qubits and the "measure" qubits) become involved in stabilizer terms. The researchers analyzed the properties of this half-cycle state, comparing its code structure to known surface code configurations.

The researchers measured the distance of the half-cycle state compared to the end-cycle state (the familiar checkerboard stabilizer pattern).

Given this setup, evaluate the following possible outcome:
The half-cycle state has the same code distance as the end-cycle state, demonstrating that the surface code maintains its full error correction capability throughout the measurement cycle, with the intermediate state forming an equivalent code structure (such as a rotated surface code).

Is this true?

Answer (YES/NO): YES